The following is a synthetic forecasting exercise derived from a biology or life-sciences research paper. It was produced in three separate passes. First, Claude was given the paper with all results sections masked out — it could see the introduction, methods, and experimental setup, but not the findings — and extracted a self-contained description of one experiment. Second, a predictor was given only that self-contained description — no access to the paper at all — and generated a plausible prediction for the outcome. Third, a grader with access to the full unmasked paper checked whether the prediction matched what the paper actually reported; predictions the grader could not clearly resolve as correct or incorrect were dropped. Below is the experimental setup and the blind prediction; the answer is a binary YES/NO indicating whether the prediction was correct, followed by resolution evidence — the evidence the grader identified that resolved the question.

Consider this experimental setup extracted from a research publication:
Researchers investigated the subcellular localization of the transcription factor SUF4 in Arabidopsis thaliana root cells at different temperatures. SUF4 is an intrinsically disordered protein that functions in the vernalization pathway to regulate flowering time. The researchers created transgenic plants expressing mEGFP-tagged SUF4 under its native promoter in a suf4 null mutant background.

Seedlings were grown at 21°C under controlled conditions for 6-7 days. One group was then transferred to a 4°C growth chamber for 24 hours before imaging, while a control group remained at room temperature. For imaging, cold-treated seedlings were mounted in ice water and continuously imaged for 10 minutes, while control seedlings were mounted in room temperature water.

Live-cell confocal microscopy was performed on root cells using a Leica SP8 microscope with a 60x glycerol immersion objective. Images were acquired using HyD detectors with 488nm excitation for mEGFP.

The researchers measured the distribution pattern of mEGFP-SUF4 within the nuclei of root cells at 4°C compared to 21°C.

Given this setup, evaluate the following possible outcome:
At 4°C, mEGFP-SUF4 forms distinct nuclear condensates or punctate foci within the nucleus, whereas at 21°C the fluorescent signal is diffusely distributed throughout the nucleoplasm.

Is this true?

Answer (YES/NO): NO